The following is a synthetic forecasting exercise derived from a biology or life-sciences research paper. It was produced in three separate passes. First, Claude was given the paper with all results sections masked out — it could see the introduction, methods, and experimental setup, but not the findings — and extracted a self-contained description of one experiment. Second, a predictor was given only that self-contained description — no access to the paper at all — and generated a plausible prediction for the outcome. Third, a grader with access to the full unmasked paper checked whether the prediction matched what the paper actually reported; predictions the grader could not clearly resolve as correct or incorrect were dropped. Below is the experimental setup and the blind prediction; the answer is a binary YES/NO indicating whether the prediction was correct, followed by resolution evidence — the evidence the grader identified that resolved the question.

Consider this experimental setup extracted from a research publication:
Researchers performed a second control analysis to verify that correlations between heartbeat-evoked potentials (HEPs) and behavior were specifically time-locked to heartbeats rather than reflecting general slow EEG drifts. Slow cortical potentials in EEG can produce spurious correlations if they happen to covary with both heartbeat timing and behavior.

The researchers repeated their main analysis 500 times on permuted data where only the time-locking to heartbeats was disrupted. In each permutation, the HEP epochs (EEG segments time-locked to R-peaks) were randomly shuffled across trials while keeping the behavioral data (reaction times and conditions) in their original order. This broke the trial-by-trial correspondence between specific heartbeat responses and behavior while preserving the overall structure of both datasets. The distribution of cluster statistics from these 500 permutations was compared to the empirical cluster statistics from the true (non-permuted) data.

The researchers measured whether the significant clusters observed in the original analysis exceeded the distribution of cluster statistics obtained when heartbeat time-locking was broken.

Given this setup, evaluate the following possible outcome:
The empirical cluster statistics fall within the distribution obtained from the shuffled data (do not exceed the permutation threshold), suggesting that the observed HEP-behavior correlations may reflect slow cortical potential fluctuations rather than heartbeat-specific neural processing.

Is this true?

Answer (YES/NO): NO